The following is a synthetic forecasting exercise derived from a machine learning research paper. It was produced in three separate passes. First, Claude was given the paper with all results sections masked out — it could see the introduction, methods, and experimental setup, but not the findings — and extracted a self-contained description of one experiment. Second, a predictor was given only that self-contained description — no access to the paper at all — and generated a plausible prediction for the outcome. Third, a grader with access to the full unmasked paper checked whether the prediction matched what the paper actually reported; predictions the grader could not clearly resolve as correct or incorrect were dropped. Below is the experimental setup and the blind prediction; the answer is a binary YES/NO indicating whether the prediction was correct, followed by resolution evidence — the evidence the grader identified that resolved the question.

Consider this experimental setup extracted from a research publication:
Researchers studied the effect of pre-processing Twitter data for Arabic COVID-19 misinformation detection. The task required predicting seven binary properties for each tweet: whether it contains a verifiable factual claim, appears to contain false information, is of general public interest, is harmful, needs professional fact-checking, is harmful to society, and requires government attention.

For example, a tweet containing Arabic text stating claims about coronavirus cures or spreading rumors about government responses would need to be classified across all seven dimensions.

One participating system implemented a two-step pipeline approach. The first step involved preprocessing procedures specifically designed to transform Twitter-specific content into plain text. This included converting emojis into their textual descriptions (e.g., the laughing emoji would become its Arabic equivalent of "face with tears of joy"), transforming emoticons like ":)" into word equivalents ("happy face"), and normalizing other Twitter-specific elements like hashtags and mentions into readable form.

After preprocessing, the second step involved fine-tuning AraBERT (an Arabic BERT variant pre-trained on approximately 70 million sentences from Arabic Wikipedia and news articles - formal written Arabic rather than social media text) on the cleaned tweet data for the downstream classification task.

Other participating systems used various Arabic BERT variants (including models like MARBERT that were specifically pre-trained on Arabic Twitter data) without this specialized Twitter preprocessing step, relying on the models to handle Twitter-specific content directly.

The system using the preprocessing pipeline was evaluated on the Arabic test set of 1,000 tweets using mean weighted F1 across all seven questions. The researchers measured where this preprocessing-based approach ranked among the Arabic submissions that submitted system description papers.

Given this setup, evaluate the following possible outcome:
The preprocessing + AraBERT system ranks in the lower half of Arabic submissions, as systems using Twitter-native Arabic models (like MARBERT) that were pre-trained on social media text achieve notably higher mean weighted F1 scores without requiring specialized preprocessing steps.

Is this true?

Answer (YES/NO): YES